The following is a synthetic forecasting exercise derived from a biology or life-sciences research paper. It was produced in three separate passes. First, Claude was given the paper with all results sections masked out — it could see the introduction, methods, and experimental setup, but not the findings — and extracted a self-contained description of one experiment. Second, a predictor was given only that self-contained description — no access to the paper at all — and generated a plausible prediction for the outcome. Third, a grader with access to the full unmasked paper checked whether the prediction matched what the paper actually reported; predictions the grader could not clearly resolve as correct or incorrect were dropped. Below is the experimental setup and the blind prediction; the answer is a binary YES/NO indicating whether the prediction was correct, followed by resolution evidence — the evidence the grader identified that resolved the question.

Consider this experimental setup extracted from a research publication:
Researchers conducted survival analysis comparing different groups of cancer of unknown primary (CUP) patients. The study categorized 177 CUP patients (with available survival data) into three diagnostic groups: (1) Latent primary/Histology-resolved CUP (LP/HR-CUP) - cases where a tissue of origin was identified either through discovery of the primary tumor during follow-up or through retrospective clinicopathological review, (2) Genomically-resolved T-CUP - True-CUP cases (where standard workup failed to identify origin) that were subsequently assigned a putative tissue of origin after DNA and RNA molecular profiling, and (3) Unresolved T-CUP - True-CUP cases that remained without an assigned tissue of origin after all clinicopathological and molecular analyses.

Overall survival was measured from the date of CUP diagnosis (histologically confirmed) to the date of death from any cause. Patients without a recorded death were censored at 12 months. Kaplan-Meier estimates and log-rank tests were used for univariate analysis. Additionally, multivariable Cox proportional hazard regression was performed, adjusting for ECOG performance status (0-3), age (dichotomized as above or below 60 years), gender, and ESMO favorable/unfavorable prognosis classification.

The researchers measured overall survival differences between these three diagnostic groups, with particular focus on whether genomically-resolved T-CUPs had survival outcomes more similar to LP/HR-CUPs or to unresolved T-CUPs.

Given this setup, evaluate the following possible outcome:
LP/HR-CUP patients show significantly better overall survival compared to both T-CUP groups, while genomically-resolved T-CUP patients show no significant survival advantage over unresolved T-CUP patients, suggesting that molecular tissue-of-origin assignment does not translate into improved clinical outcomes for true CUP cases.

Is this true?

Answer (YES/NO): NO